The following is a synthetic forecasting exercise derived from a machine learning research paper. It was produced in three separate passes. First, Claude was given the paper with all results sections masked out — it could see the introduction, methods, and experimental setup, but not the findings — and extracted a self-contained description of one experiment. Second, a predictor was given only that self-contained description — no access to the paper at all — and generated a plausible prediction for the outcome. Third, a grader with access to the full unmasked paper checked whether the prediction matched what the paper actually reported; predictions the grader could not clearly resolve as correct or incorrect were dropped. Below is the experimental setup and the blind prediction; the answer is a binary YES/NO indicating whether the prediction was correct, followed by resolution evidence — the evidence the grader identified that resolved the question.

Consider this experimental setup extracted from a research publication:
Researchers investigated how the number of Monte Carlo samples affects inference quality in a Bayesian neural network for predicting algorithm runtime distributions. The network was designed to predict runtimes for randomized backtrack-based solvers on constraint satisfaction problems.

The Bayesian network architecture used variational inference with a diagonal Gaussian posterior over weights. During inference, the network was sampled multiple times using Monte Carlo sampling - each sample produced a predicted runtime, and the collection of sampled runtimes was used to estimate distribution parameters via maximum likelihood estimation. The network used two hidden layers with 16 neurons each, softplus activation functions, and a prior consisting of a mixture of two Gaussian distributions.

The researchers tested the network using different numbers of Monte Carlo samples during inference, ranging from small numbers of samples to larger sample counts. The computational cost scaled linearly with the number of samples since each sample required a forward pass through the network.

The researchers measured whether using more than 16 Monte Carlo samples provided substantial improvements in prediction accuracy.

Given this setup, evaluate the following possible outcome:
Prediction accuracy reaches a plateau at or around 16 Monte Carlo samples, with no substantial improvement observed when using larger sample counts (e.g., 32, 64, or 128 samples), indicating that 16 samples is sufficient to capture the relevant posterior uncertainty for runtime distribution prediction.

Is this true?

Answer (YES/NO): YES